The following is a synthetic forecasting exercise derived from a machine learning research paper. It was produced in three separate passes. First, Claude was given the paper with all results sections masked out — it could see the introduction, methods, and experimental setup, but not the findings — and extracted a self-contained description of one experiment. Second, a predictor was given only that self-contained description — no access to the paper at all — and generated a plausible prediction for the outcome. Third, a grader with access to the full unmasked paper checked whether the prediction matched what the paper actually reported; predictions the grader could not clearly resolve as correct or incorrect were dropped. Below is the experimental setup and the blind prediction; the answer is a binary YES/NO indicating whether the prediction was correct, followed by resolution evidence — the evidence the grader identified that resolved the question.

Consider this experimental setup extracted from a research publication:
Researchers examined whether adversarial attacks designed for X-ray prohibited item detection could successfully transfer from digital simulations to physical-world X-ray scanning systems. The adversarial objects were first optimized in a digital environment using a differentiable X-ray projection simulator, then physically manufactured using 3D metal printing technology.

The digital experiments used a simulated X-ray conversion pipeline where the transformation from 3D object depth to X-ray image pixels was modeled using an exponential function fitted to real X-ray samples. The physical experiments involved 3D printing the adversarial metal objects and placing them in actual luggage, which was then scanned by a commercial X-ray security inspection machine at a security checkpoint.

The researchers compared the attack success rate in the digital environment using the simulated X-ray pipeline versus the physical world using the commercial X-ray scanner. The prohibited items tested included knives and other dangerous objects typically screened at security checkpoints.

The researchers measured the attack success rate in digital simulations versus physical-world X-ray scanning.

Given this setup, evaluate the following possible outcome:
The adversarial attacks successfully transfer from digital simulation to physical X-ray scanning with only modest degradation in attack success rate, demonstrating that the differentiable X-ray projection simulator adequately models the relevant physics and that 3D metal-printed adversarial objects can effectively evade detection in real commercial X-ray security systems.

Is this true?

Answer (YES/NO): YES